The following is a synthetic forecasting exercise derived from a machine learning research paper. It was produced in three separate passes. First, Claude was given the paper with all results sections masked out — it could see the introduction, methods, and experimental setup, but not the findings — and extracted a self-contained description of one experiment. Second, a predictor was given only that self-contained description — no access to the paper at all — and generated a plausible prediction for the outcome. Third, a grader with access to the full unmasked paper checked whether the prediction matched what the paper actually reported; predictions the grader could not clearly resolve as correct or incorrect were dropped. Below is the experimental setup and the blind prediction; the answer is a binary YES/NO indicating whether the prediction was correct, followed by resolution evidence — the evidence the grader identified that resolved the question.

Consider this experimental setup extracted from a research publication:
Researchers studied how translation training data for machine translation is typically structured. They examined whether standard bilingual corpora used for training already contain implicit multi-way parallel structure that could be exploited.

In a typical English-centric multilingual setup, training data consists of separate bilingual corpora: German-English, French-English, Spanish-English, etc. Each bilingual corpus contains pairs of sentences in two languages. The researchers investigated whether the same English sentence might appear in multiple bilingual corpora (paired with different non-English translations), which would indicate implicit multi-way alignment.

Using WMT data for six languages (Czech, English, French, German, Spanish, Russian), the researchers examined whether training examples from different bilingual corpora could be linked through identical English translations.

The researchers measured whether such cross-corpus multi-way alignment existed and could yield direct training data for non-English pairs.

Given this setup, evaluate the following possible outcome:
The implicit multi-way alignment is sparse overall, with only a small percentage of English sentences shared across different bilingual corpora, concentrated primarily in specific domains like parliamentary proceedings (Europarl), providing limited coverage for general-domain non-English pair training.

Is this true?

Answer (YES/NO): NO